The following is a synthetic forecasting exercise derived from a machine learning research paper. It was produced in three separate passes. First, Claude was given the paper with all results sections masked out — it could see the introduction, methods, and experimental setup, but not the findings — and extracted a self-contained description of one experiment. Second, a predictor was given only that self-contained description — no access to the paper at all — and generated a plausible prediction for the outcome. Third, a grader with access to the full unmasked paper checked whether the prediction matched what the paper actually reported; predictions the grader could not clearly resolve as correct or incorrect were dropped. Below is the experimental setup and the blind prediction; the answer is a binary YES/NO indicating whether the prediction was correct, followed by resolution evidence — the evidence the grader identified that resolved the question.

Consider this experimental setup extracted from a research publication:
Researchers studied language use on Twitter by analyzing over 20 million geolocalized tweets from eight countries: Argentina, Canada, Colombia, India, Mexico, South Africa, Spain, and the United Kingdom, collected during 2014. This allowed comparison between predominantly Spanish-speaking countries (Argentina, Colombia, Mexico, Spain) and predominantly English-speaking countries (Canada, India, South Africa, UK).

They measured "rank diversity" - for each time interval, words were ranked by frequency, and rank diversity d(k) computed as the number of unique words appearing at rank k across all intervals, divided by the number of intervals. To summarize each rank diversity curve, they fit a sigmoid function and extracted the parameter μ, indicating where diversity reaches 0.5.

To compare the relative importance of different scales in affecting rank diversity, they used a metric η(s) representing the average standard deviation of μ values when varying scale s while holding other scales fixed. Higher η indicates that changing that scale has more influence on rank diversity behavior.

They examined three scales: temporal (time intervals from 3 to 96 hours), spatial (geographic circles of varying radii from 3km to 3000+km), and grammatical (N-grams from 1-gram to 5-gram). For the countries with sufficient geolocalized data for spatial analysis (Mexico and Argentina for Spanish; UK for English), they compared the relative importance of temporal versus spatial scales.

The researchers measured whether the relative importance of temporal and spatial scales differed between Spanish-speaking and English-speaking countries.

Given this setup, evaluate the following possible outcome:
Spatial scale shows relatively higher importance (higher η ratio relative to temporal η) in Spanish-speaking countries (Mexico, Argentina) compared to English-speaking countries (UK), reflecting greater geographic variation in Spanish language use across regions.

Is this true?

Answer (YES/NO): YES